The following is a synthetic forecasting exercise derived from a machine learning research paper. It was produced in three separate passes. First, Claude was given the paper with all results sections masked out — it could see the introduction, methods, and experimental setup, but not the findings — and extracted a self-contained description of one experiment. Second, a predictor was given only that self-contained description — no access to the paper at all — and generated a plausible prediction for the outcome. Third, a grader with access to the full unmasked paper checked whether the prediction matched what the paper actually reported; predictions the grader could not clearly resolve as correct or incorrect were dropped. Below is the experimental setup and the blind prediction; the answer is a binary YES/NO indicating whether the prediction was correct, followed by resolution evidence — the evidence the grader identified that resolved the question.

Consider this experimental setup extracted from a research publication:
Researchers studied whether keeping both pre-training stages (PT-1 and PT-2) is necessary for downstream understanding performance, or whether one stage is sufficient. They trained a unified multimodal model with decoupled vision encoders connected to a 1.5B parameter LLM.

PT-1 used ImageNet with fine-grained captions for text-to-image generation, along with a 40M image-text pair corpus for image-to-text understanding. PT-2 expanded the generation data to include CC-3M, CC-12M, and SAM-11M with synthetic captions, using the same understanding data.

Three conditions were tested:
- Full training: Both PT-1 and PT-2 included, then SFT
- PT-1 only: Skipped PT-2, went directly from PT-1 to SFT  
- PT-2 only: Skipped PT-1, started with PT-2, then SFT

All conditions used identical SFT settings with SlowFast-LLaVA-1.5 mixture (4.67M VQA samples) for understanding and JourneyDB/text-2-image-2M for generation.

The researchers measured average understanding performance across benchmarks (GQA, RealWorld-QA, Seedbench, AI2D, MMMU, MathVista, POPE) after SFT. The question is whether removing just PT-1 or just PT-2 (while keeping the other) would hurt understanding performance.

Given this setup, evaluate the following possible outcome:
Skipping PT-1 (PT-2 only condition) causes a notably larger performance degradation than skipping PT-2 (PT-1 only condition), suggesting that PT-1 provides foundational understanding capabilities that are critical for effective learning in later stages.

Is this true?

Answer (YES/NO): NO